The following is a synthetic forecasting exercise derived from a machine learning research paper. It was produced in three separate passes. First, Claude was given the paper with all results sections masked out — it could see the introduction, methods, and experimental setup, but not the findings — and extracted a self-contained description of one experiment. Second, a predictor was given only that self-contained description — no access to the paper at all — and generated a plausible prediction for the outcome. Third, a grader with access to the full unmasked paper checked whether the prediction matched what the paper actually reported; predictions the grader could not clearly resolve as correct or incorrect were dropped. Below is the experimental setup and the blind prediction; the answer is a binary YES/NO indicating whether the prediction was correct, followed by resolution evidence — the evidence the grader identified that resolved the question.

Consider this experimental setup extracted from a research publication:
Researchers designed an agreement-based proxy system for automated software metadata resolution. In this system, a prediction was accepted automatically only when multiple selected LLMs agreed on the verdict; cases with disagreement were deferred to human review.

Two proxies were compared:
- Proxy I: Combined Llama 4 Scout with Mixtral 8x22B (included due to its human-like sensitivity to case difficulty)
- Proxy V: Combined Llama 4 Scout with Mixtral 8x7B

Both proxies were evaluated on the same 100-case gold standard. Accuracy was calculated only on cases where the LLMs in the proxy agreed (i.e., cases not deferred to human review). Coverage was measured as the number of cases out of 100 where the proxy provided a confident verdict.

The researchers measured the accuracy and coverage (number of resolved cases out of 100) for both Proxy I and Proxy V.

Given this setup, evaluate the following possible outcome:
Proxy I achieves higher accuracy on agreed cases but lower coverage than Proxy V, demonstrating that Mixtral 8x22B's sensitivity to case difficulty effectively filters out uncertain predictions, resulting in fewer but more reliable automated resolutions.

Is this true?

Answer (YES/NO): YES